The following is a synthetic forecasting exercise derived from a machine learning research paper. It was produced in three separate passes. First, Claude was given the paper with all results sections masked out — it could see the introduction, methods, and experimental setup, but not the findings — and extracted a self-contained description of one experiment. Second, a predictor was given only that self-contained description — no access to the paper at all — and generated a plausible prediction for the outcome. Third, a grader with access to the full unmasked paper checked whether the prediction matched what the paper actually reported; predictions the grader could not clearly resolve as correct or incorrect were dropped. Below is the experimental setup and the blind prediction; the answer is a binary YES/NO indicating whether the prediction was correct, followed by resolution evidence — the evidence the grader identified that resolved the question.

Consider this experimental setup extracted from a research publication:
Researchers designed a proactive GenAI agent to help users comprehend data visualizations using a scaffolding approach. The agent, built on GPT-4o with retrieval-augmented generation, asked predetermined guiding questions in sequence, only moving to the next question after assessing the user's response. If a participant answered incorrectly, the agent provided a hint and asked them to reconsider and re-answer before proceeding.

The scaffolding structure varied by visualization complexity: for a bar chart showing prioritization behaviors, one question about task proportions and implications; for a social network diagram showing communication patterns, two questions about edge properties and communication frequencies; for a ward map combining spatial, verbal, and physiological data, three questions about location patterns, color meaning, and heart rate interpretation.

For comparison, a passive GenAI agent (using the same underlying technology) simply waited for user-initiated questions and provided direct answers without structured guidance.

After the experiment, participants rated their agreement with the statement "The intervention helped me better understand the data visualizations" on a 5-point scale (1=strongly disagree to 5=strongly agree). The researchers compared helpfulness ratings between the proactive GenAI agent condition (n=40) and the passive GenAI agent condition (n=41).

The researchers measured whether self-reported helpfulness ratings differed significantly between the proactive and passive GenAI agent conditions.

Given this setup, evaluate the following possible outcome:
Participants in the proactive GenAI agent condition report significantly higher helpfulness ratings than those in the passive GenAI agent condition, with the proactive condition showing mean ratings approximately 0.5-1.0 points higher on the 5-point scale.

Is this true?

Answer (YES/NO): NO